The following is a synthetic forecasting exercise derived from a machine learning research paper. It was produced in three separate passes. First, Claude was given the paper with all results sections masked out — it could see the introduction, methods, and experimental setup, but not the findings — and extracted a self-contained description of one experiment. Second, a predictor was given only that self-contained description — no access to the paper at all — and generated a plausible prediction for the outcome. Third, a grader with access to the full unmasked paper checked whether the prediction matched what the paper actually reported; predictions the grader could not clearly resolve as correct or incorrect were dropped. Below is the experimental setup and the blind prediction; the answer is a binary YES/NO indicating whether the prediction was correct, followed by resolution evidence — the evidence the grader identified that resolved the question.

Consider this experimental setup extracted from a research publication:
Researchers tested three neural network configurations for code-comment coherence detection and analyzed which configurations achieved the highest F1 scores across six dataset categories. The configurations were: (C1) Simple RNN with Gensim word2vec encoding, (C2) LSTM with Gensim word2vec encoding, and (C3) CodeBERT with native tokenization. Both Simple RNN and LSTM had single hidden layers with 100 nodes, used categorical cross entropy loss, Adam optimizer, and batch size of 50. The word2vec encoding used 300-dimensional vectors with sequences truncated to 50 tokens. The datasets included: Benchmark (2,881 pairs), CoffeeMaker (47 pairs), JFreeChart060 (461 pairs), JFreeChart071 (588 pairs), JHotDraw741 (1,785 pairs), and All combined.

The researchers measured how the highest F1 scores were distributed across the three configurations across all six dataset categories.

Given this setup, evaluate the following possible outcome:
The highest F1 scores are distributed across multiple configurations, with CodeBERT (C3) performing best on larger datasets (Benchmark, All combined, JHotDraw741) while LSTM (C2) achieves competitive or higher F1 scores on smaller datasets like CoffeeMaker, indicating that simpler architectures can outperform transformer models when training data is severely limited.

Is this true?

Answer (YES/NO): NO